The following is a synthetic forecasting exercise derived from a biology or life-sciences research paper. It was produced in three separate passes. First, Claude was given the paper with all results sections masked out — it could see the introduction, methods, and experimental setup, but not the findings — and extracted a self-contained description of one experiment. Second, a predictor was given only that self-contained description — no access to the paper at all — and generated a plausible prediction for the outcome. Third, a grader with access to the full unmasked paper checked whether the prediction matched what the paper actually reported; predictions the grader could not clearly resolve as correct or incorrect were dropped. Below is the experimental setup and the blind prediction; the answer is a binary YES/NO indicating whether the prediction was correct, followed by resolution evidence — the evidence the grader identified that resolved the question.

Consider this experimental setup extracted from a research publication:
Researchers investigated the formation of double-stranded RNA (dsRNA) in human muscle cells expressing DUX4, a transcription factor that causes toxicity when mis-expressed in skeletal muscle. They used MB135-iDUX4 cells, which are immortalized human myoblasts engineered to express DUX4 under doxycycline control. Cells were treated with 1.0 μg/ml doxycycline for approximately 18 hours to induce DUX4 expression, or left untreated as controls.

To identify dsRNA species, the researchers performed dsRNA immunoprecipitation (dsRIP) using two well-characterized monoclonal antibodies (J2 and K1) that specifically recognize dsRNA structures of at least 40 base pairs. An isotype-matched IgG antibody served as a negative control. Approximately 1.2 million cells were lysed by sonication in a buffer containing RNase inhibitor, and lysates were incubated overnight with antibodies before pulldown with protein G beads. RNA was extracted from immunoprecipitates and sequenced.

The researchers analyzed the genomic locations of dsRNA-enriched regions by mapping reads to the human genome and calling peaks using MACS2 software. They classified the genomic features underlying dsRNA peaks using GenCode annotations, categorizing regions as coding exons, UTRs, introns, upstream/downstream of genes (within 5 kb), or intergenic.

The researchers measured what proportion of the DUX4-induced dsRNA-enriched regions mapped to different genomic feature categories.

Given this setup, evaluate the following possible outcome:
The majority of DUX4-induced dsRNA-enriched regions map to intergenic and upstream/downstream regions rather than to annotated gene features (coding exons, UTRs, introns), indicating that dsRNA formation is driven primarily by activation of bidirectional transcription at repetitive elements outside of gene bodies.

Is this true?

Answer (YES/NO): YES